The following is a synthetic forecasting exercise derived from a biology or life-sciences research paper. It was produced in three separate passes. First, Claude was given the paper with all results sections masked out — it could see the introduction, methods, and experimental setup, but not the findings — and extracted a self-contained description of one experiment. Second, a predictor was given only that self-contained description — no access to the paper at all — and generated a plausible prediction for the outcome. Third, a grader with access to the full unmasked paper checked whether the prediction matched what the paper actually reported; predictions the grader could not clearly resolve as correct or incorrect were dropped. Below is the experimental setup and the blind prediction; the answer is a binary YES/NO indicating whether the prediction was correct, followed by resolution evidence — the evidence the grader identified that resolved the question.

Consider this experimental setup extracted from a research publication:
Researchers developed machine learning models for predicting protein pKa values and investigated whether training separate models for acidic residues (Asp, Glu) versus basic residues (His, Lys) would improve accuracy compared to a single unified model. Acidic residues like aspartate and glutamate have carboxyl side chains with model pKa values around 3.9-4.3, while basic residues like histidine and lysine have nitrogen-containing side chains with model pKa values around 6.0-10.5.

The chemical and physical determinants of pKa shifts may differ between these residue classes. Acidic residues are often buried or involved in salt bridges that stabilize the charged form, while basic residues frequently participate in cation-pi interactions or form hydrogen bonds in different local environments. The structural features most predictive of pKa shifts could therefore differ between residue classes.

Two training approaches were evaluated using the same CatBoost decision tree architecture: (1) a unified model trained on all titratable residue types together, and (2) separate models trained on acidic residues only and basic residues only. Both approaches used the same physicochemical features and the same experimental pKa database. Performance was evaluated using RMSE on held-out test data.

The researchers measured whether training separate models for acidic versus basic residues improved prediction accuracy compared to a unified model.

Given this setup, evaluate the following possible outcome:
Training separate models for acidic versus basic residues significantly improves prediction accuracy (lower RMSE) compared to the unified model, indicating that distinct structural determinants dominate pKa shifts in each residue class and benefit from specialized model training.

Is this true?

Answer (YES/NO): YES